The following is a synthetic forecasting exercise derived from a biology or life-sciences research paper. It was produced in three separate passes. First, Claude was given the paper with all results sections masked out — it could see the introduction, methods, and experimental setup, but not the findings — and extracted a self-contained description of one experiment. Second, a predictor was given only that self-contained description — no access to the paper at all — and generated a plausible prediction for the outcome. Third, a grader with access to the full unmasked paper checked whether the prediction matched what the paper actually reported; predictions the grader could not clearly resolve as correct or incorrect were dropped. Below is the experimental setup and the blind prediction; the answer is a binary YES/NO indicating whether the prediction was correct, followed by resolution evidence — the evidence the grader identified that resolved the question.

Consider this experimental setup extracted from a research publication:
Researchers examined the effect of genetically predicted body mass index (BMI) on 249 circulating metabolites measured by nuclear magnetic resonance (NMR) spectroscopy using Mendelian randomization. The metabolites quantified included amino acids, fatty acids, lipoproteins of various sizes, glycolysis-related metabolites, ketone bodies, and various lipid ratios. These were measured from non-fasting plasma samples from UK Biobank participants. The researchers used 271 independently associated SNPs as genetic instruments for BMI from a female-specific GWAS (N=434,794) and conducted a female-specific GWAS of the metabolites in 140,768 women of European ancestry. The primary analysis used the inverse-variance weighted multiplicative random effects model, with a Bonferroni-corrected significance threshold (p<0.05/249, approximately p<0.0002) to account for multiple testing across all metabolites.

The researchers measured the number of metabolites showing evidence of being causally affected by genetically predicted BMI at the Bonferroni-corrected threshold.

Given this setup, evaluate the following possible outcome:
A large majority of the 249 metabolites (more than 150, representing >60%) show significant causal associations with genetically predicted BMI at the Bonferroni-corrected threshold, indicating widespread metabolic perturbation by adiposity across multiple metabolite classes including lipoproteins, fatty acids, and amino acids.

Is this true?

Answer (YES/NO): YES